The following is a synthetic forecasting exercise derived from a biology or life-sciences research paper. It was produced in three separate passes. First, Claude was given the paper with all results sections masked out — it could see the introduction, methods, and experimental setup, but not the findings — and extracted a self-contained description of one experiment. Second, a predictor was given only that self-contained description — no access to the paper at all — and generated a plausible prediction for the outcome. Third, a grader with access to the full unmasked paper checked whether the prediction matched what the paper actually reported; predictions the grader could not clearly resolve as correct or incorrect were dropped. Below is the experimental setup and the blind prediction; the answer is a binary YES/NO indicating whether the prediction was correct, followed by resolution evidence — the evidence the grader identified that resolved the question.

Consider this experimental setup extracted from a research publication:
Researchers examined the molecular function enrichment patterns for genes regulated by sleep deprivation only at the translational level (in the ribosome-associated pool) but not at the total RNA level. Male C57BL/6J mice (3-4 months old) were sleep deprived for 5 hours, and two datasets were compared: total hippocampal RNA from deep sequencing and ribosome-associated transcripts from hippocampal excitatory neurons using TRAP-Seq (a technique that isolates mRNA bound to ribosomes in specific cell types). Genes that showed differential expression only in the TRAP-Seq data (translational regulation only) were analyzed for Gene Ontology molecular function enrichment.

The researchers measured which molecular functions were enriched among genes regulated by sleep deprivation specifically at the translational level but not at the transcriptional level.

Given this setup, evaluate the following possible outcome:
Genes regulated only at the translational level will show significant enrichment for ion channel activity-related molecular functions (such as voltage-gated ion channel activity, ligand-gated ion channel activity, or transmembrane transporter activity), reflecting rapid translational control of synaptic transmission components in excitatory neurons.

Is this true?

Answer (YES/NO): NO